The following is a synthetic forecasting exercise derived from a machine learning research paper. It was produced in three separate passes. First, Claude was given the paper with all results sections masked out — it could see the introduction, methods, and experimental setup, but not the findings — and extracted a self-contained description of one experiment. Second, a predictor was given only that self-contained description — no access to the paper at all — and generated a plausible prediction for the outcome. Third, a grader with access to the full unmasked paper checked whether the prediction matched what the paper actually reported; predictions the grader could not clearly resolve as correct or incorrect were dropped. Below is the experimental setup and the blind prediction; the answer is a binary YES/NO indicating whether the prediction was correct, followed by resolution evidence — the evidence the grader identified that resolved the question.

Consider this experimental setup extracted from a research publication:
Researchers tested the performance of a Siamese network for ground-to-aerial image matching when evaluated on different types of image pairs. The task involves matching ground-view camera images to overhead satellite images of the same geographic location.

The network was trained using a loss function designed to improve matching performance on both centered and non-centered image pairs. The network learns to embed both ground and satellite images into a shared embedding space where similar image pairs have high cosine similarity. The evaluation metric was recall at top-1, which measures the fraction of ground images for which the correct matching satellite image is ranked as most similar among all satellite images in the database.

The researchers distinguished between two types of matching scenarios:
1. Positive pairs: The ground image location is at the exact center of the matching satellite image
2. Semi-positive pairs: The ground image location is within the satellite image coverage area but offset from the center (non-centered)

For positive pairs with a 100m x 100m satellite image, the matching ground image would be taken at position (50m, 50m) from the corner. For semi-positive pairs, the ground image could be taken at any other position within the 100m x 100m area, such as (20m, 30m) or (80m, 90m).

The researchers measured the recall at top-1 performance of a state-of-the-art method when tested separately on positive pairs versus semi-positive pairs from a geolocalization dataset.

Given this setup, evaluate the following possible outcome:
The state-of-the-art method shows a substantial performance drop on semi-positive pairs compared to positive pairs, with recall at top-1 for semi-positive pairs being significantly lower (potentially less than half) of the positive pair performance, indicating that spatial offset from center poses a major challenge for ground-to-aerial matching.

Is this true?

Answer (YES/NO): YES